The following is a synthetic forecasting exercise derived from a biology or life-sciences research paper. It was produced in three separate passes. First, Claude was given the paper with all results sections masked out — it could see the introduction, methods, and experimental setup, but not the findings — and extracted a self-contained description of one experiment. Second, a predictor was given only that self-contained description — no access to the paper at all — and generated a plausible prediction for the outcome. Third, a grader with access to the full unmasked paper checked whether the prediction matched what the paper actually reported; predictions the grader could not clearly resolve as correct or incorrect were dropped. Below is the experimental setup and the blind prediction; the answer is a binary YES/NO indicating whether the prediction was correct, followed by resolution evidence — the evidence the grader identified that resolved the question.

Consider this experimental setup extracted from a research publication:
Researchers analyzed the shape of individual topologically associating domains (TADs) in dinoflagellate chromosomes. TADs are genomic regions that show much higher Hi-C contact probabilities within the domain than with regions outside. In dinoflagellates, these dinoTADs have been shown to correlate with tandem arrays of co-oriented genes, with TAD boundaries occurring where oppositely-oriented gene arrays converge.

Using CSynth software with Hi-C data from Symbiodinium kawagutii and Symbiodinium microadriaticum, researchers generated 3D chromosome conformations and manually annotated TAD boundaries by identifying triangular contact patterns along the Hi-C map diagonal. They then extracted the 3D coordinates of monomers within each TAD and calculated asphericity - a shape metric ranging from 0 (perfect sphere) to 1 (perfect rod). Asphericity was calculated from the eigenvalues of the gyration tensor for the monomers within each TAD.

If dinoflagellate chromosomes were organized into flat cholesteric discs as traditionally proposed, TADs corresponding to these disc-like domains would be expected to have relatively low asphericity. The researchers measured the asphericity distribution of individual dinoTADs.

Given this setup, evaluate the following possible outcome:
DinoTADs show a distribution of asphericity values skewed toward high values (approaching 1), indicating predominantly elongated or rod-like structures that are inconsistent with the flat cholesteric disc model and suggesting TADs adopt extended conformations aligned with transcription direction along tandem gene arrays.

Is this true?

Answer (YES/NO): NO